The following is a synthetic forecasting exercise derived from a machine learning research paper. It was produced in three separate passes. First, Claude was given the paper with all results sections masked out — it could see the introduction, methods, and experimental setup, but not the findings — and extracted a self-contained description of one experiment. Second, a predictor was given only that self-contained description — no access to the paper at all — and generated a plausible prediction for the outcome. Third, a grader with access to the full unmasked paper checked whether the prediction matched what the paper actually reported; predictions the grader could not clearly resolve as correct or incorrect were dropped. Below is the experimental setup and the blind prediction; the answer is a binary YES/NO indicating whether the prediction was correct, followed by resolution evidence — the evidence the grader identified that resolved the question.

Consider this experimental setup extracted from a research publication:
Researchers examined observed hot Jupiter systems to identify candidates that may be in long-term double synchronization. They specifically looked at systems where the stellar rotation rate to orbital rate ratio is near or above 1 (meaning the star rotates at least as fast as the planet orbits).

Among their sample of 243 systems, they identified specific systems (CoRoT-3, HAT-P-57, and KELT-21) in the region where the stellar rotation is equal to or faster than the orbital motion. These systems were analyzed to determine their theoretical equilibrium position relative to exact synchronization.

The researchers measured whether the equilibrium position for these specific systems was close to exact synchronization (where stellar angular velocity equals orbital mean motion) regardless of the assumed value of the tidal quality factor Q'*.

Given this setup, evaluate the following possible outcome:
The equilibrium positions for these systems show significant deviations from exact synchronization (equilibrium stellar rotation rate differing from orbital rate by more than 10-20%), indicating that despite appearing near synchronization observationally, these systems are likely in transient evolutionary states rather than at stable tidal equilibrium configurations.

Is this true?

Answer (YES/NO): NO